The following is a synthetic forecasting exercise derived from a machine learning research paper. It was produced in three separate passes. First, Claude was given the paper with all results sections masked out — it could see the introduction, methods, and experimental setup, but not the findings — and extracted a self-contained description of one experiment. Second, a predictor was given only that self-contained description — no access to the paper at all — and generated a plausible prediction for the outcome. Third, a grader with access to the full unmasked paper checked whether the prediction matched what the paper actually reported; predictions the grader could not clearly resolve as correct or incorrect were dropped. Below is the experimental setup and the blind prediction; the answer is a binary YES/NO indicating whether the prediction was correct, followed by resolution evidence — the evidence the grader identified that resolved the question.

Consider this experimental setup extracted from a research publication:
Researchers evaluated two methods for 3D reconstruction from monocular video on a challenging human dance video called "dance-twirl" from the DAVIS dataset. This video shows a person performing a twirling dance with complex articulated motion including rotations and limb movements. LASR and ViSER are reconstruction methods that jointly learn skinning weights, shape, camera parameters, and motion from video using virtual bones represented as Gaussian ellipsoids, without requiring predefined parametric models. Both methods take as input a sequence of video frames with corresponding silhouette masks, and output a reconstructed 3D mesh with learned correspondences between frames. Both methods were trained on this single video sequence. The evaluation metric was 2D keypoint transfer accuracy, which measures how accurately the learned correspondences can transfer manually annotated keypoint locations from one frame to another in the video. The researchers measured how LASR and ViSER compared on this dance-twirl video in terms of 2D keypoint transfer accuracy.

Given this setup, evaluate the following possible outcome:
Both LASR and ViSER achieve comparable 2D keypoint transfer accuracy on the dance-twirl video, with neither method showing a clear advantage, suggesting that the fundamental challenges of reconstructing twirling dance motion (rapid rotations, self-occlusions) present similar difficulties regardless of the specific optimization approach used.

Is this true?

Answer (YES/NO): NO